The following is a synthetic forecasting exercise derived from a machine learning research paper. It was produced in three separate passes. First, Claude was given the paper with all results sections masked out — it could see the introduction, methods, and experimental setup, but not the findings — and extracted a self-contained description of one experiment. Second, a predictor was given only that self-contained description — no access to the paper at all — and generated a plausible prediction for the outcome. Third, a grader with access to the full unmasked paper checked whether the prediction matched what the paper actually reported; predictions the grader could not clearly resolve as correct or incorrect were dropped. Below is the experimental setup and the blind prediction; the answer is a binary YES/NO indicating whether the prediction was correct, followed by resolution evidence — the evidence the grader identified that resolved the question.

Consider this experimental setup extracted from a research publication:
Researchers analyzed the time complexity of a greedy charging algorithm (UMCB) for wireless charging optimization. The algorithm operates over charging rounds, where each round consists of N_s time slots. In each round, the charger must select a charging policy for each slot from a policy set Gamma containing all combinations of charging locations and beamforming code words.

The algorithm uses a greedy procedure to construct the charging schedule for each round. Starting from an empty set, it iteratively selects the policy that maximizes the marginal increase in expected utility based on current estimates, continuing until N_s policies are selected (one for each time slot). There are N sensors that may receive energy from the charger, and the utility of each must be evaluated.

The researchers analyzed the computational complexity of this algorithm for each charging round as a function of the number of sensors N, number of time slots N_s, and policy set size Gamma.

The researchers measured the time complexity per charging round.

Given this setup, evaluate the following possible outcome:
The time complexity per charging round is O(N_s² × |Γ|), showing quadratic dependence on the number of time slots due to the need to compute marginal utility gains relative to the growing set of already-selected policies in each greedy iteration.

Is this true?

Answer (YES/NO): NO